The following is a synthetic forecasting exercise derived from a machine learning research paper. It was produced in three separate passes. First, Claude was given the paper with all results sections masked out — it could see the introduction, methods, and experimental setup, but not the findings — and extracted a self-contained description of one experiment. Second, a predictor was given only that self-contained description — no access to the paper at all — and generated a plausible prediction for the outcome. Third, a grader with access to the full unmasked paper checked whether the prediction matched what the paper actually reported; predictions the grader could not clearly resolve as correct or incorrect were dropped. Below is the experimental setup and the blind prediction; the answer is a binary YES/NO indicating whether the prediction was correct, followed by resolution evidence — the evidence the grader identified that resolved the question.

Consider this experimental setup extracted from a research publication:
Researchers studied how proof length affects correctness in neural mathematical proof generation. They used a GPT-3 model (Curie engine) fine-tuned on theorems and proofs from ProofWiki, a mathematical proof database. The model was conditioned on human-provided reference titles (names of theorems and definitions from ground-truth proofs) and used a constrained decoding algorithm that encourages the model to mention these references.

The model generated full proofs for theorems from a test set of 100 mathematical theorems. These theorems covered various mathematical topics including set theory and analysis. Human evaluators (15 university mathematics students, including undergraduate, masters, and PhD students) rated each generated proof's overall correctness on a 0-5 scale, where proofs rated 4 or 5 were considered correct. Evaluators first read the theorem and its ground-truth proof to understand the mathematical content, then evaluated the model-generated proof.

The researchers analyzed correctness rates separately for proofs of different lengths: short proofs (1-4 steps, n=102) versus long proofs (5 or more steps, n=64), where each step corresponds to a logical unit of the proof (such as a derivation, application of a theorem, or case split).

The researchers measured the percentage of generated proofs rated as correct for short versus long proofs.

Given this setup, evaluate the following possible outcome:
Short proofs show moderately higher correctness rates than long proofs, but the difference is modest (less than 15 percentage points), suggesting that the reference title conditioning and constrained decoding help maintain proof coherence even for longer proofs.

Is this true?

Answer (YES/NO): NO